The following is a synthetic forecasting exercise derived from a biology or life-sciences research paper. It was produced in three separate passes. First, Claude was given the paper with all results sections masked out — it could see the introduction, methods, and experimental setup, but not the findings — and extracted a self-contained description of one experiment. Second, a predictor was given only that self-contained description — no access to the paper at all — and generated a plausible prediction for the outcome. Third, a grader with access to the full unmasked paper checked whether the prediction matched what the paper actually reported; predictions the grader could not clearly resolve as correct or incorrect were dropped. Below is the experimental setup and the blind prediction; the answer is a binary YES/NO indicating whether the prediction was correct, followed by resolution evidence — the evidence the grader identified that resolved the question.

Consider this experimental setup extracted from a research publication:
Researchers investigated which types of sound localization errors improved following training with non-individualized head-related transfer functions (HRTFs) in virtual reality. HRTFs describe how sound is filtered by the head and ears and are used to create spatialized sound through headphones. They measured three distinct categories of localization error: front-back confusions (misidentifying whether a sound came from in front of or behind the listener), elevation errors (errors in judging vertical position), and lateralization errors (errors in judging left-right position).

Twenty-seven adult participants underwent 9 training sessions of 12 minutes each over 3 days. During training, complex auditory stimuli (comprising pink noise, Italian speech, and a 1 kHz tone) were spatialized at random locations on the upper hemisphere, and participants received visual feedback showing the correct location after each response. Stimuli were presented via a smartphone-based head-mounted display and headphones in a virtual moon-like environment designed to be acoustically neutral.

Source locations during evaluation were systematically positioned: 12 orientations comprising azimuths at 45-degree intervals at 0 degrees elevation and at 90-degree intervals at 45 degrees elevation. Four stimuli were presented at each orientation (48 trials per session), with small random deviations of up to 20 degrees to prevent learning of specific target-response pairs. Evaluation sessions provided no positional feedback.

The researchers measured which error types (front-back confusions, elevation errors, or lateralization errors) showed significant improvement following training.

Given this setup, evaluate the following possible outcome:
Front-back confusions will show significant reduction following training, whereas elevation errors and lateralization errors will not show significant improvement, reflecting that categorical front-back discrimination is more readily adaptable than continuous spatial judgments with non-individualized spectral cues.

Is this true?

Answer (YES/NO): NO